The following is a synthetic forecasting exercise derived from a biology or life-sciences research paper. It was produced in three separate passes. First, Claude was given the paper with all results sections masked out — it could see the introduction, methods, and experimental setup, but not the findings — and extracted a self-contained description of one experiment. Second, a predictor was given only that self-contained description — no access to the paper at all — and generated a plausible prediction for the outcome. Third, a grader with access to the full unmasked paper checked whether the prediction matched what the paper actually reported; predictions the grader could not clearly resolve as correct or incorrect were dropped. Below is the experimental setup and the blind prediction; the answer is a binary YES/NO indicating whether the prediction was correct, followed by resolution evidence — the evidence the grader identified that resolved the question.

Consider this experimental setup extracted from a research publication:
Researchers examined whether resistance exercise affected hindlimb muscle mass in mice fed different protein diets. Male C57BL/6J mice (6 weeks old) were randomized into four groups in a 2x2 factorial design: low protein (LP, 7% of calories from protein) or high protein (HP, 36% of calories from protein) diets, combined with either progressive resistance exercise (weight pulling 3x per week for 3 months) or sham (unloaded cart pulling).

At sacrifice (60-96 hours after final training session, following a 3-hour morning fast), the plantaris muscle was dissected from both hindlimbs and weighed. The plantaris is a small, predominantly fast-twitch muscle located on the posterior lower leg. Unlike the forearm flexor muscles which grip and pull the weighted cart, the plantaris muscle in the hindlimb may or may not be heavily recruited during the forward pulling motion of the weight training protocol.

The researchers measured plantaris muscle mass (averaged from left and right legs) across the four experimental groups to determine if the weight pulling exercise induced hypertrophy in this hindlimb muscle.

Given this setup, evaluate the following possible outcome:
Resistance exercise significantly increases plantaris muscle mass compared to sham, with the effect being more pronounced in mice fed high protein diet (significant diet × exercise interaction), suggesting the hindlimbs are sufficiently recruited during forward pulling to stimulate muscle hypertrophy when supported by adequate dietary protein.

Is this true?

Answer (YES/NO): NO